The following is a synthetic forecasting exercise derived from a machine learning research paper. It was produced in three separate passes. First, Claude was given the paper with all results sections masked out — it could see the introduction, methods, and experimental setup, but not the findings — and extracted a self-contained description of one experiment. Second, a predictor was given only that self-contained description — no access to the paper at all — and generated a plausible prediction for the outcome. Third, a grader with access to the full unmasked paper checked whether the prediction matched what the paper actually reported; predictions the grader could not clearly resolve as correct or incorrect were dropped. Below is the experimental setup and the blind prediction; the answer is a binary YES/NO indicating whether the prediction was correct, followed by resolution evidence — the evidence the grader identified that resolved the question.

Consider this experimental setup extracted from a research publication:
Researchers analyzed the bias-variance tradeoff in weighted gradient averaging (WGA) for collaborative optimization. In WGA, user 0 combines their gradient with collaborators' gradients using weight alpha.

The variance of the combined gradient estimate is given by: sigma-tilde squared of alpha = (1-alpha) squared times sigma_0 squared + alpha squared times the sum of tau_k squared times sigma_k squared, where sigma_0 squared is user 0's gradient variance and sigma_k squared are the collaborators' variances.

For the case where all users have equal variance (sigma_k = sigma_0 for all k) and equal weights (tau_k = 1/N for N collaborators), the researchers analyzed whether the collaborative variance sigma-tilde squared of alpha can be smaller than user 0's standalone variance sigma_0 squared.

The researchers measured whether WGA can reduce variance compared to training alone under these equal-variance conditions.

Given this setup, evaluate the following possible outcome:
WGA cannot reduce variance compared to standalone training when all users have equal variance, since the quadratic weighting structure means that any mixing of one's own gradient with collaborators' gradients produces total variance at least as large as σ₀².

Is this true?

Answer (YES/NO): NO